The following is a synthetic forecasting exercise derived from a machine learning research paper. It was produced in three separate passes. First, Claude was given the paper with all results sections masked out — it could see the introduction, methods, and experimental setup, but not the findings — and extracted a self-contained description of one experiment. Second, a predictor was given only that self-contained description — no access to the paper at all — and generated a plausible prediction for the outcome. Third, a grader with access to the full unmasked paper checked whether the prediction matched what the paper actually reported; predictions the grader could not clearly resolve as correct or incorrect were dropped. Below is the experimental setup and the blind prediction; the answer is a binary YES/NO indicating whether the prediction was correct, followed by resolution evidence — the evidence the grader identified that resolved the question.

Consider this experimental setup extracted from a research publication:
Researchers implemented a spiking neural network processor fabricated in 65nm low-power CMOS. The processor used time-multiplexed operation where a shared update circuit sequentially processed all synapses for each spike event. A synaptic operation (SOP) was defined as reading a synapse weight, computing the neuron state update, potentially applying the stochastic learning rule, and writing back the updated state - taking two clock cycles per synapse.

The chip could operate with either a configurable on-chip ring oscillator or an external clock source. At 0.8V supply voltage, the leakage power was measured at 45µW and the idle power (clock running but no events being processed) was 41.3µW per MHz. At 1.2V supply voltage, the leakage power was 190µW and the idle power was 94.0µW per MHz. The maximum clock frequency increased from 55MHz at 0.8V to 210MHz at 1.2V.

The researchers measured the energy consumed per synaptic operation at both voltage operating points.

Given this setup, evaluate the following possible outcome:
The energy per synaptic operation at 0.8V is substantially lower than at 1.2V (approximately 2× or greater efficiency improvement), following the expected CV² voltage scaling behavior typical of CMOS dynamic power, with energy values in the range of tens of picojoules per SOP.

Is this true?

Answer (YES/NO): YES